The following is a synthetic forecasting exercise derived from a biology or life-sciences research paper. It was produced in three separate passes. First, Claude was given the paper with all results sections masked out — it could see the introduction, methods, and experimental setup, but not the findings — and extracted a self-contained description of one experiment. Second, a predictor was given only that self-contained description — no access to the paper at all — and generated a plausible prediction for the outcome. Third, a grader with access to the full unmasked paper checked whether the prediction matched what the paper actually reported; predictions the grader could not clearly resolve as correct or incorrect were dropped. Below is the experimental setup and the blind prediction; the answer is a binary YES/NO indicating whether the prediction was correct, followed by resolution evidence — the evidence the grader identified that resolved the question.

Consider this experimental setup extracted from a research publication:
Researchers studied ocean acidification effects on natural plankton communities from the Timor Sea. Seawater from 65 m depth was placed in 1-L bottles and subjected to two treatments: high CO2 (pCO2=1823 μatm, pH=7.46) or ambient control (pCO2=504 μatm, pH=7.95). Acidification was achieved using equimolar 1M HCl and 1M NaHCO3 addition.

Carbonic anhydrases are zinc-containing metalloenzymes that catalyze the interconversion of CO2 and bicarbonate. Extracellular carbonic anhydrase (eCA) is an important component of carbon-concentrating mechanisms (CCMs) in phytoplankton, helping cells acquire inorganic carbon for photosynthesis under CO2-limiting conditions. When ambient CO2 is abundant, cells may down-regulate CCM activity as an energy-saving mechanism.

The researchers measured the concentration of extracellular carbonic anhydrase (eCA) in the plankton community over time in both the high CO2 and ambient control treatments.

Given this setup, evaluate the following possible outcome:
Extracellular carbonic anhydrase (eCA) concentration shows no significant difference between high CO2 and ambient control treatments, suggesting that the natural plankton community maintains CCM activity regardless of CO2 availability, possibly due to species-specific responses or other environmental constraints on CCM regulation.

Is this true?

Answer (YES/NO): NO